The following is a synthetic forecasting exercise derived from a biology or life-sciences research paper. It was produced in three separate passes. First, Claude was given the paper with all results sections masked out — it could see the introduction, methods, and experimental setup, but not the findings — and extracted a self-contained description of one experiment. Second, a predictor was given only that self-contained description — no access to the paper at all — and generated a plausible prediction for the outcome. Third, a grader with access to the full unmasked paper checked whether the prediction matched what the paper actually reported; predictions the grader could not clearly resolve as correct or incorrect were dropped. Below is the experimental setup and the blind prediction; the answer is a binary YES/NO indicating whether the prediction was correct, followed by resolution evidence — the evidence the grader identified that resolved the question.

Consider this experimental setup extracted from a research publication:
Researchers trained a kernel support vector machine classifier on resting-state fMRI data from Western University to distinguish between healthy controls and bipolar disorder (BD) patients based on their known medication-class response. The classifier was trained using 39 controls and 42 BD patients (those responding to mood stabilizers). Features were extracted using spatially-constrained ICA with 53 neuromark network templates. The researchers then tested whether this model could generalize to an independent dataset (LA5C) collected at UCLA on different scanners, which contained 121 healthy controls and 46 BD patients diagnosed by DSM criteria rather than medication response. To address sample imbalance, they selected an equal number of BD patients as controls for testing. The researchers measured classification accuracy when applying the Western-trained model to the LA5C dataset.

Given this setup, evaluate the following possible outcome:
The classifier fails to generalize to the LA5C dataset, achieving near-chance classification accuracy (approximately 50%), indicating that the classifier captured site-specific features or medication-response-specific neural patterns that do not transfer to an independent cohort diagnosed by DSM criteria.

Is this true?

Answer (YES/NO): NO